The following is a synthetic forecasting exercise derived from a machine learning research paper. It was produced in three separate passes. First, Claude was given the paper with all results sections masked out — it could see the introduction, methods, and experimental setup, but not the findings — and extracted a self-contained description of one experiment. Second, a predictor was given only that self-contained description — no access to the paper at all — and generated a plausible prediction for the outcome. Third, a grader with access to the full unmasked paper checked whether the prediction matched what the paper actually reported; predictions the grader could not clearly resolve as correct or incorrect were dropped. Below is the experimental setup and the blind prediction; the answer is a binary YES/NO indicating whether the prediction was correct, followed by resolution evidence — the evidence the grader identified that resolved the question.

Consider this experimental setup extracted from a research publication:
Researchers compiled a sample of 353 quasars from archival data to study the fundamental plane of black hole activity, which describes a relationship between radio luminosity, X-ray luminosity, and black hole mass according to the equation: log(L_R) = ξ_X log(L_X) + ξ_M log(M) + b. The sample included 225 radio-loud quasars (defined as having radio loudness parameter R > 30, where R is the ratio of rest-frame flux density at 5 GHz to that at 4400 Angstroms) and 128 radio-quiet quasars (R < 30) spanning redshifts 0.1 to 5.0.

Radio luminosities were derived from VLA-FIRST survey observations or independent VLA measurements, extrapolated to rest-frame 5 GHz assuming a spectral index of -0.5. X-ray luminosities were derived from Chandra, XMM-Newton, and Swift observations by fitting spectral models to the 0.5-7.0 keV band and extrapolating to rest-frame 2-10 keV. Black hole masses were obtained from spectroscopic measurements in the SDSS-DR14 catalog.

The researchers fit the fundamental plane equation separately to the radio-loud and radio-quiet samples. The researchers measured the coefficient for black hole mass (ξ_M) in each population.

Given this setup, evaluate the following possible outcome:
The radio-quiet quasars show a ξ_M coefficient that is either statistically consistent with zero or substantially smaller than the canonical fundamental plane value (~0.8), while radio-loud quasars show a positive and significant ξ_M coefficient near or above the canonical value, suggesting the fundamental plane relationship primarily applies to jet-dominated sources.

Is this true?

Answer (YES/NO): NO